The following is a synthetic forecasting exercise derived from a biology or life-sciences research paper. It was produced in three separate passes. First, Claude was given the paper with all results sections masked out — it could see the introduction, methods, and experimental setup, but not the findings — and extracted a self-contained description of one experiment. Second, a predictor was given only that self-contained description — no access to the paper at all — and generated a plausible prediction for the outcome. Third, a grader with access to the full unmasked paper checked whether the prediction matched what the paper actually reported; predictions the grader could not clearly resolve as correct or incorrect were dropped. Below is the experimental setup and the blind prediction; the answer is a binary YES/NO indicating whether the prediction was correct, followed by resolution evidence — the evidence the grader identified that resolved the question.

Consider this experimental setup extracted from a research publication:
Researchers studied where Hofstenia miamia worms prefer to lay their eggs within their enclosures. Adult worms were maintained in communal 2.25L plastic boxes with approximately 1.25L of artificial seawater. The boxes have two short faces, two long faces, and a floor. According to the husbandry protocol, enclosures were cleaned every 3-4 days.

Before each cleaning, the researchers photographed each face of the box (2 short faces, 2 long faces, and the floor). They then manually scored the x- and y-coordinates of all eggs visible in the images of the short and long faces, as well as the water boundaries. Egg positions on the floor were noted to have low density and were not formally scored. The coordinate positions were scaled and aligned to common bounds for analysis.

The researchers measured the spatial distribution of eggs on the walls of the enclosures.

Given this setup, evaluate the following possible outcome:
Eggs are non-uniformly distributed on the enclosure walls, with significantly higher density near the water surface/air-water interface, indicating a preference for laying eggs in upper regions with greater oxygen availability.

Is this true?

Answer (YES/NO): NO